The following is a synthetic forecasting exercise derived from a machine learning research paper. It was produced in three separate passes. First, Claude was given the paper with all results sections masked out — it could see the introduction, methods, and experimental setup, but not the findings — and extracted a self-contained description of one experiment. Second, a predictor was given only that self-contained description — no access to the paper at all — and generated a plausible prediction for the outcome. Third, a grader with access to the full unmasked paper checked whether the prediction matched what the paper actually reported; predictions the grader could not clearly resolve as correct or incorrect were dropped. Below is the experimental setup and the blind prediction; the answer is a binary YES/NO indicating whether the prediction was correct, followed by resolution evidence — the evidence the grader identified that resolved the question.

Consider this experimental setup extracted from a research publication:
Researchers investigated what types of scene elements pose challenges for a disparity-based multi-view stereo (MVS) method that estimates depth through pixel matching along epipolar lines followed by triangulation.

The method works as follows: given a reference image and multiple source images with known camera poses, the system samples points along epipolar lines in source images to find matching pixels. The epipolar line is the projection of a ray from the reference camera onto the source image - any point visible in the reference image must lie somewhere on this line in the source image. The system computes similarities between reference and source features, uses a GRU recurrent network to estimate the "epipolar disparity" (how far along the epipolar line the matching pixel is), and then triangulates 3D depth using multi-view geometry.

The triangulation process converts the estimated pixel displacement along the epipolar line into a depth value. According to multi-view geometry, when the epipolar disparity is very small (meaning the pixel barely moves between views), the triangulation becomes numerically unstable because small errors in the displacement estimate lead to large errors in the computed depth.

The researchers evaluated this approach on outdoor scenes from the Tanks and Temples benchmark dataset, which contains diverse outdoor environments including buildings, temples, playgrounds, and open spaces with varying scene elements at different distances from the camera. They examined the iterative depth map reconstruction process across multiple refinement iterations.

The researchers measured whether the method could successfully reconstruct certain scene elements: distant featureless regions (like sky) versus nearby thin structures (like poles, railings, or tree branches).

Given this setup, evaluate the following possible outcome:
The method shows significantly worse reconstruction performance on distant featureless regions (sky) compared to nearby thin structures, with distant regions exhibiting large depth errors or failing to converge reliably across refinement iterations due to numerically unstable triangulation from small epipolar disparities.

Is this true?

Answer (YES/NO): NO